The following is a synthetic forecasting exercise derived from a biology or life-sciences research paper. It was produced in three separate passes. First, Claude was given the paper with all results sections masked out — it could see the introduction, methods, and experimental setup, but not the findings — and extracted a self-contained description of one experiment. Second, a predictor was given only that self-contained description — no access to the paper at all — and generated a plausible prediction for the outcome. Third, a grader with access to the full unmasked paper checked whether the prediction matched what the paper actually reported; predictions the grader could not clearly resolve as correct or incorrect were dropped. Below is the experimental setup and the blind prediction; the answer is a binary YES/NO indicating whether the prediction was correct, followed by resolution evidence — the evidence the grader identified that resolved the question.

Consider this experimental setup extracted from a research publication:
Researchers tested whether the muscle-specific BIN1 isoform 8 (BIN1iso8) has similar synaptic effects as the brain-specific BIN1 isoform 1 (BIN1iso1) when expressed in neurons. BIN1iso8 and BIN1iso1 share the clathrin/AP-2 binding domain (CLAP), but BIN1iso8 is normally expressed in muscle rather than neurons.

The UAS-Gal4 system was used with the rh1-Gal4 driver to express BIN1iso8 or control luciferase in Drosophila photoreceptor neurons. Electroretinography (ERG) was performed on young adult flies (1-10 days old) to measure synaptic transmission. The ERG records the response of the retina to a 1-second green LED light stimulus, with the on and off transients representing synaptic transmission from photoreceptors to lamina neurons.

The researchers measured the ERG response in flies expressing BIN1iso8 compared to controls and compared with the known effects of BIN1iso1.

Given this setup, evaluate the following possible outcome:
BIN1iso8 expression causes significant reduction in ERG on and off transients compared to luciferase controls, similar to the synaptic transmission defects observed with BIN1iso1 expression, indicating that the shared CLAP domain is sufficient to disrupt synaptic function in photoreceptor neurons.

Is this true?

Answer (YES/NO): NO